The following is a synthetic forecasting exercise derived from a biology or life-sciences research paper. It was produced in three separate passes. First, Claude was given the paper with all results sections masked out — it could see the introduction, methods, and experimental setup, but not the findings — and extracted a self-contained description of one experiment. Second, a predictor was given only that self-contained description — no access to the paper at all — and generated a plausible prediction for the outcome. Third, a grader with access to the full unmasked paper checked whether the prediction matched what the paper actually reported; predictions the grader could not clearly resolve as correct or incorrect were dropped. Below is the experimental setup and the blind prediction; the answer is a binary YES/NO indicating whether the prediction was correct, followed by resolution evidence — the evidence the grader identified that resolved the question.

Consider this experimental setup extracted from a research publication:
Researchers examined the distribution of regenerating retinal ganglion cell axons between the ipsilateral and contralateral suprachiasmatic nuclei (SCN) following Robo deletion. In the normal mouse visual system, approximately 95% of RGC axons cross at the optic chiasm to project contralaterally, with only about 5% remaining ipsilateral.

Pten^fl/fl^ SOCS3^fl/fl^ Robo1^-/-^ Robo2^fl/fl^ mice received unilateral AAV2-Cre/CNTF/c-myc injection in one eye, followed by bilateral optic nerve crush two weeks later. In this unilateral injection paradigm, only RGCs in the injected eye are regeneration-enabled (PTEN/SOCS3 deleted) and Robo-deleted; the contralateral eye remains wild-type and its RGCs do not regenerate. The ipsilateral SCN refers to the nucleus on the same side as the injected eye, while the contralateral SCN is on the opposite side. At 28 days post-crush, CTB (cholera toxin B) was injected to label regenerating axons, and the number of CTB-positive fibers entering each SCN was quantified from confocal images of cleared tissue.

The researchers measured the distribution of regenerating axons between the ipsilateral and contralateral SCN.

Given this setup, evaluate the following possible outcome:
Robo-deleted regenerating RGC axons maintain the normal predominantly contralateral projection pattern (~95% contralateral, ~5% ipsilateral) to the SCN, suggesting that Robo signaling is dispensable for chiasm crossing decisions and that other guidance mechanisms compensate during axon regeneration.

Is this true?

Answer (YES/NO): NO